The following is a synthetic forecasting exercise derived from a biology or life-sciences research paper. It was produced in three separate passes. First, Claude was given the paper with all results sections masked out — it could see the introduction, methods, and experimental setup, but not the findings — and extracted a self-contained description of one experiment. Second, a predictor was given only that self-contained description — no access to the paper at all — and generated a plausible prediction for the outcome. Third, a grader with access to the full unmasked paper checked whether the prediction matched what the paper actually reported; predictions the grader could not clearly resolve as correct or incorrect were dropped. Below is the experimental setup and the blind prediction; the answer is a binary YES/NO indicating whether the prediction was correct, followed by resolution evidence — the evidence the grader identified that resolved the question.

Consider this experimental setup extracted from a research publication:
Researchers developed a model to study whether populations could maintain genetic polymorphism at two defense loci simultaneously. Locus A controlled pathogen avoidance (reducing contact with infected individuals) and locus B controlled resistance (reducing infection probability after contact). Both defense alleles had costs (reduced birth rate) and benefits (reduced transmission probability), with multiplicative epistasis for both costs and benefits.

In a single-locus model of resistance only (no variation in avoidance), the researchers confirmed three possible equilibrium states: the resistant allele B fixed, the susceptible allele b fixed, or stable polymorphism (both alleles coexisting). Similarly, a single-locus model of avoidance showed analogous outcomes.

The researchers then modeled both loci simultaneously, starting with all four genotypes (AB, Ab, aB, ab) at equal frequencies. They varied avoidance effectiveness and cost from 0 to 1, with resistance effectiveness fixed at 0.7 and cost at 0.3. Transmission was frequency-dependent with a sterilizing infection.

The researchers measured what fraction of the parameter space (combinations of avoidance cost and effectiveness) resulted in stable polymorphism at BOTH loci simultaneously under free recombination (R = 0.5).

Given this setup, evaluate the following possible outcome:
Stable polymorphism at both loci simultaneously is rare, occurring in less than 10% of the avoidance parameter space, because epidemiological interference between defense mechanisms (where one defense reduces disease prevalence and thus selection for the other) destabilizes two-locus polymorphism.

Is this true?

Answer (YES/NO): YES